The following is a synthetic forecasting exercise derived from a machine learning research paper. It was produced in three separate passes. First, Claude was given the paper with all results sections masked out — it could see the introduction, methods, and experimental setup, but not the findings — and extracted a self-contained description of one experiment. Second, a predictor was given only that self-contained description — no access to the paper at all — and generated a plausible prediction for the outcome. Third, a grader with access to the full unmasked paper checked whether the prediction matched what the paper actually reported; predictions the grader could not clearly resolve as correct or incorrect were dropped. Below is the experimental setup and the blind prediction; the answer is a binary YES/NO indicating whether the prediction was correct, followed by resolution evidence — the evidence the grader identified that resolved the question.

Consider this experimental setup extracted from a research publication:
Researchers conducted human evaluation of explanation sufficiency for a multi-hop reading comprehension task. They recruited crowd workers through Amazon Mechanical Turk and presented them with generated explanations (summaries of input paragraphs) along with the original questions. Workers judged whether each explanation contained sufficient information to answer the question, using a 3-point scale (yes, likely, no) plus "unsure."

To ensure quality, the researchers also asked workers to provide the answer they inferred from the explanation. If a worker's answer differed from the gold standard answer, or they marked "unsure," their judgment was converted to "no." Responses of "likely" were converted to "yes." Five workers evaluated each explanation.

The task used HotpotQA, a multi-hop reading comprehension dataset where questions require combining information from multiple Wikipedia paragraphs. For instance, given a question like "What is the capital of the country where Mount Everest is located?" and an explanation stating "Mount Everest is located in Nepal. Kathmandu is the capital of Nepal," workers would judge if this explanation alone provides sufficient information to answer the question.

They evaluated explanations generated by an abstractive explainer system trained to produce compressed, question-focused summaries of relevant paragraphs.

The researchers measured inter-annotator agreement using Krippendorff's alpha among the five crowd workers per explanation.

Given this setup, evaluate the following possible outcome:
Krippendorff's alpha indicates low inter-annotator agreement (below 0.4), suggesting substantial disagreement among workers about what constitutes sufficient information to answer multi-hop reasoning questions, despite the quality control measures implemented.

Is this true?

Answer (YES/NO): NO